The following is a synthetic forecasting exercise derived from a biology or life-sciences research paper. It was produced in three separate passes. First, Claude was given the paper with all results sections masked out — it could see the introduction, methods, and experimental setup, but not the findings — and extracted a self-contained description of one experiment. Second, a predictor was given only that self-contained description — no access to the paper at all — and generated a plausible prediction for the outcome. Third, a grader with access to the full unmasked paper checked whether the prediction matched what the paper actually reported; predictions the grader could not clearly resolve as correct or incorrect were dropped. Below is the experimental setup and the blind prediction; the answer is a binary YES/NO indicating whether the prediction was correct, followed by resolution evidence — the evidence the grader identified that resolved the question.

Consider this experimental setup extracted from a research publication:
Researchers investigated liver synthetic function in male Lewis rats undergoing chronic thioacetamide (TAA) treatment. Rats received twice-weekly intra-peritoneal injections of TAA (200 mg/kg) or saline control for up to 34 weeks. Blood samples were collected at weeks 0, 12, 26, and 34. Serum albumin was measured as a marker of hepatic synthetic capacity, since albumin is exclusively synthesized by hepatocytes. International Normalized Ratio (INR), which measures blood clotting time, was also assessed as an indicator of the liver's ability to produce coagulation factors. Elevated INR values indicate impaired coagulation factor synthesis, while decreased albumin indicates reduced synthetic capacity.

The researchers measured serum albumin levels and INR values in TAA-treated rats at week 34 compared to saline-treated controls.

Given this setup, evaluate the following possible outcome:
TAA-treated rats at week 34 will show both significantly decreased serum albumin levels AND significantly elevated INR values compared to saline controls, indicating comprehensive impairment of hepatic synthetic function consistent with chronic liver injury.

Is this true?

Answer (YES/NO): NO